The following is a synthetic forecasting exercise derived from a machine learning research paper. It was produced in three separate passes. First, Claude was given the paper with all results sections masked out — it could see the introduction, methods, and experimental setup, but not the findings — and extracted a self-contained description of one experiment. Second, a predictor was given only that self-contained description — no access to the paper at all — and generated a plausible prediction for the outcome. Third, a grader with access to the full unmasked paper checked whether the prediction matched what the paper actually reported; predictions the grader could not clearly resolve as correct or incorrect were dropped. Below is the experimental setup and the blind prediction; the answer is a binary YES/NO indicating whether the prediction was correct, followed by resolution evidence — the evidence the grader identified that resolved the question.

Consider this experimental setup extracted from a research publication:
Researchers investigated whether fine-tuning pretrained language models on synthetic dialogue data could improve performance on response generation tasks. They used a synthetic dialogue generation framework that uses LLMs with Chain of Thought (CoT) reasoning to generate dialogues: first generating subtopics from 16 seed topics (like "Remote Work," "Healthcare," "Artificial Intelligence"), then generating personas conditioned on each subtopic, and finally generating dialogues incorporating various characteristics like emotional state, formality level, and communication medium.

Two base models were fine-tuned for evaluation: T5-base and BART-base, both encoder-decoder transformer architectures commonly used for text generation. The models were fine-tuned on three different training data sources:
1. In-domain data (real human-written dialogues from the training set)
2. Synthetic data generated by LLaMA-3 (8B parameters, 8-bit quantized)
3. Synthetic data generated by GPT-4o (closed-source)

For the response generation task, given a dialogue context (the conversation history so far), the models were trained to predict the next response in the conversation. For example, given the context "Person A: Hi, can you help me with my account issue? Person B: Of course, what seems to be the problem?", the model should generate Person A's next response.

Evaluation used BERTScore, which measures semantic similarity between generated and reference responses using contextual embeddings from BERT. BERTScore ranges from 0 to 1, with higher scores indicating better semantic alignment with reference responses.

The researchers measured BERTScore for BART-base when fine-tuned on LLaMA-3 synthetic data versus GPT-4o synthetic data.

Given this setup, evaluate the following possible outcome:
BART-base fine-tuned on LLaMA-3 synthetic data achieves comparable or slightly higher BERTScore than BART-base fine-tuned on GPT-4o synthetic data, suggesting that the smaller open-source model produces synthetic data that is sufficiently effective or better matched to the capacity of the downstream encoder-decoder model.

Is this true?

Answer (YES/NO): YES